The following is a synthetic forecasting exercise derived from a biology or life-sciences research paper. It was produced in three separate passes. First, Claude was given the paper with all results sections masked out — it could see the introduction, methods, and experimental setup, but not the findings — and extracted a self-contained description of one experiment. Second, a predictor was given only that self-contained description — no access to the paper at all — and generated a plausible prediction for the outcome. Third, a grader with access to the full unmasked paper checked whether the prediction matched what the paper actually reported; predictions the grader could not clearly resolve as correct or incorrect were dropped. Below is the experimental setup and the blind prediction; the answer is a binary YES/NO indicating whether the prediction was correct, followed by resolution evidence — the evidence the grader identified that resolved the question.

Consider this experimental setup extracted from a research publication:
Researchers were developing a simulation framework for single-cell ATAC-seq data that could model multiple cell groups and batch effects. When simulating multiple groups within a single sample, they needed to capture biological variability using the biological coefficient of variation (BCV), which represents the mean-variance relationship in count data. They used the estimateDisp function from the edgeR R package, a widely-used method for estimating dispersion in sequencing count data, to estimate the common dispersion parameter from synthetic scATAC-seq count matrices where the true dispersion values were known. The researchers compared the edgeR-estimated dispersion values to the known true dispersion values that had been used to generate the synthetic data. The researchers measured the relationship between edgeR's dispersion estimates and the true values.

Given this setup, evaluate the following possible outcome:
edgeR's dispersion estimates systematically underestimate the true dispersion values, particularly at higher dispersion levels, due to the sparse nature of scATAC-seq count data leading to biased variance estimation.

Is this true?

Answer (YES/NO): NO